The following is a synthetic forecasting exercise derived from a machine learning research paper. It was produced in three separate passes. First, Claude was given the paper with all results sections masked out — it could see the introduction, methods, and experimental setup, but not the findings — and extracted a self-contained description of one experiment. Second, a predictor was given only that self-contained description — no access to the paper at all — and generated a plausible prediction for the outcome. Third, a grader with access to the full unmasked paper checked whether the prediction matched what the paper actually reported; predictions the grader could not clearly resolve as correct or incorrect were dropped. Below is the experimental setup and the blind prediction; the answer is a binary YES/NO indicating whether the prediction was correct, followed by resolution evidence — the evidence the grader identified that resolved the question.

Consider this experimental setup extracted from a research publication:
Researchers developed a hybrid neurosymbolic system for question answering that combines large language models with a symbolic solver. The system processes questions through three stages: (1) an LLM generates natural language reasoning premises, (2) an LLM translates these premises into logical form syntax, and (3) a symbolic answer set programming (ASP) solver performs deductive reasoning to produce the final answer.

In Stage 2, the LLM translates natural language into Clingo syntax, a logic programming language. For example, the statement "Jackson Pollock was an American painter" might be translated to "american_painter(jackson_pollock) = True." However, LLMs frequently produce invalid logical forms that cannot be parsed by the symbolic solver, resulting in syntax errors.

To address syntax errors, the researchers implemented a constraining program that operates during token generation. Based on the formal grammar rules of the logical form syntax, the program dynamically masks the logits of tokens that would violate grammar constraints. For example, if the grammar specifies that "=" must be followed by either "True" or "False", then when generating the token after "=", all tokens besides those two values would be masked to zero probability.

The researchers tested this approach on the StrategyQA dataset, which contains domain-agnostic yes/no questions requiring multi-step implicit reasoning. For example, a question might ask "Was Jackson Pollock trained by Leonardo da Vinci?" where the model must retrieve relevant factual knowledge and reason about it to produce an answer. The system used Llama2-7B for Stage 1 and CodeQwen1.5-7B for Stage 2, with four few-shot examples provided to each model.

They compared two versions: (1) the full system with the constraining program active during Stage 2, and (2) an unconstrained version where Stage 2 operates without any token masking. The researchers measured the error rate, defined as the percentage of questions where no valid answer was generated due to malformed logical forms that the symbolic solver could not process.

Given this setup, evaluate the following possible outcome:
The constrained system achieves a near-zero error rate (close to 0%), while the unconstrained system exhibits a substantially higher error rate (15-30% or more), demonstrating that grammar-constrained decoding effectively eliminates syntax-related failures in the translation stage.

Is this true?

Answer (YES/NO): NO